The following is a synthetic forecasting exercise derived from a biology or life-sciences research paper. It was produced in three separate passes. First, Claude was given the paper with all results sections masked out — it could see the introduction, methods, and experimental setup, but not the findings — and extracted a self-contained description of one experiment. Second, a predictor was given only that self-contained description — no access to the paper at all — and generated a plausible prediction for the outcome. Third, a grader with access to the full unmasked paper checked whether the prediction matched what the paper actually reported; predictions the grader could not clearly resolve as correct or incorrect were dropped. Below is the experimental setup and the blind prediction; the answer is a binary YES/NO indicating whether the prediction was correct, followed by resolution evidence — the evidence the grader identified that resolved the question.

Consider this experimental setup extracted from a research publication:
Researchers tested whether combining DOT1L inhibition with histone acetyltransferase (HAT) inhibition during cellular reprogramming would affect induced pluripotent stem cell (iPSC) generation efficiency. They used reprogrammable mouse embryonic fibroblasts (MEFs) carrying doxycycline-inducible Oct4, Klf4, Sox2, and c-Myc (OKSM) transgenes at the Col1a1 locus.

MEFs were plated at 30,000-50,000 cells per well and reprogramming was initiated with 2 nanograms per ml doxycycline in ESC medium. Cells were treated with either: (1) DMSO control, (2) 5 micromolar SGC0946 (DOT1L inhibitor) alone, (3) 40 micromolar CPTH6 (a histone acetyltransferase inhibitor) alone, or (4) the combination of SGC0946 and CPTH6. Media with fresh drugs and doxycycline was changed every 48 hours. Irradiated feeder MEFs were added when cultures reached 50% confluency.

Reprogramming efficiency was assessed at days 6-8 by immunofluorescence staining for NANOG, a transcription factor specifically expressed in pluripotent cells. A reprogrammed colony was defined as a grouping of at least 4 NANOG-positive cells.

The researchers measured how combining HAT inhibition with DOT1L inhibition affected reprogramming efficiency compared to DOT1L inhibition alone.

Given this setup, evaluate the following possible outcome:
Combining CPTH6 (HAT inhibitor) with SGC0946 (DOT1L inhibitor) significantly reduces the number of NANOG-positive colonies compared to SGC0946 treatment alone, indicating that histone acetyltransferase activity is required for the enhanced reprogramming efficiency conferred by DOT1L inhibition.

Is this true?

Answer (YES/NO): YES